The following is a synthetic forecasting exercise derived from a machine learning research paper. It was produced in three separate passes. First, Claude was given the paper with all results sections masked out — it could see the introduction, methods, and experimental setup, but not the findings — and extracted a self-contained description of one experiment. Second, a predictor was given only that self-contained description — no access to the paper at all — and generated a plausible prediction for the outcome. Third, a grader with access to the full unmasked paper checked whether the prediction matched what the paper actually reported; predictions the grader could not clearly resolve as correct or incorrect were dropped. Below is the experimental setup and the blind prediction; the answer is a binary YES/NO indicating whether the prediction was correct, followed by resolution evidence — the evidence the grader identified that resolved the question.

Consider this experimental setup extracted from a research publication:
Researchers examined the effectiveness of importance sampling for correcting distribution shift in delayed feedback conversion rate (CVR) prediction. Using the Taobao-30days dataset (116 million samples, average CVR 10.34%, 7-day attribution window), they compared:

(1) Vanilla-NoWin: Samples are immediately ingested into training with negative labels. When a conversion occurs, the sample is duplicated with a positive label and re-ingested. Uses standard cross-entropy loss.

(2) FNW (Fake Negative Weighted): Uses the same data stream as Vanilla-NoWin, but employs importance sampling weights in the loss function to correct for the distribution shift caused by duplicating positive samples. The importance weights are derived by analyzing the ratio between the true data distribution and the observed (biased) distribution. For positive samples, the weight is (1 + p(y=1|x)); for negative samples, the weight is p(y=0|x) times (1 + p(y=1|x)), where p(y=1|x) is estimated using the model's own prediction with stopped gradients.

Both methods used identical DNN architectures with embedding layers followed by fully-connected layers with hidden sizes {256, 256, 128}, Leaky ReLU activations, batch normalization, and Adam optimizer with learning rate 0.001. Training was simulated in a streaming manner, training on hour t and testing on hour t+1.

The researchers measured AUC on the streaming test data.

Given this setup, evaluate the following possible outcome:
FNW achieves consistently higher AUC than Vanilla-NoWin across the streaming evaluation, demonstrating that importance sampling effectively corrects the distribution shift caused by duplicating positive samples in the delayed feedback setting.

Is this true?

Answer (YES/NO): YES